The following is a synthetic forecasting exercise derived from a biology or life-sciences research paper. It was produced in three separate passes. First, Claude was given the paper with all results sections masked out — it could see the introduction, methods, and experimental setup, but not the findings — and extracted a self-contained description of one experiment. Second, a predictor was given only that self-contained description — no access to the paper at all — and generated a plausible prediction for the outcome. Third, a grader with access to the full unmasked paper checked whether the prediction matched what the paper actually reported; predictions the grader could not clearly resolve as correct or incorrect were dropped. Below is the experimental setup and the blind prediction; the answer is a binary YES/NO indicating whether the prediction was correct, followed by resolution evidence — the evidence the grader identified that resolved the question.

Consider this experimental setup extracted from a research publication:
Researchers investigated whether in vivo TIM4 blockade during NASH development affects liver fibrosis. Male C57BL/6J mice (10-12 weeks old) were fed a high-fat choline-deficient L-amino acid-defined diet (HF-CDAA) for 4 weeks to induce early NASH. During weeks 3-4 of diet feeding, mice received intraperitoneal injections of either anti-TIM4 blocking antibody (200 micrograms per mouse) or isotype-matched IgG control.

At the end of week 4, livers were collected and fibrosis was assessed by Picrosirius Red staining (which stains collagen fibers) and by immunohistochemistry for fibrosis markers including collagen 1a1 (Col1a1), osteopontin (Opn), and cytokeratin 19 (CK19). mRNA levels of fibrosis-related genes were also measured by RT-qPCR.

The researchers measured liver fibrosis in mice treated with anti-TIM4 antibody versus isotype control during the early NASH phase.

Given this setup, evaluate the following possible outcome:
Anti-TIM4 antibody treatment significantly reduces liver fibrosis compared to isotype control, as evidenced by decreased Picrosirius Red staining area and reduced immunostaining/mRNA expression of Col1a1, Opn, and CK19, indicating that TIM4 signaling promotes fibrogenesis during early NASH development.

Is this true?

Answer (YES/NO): NO